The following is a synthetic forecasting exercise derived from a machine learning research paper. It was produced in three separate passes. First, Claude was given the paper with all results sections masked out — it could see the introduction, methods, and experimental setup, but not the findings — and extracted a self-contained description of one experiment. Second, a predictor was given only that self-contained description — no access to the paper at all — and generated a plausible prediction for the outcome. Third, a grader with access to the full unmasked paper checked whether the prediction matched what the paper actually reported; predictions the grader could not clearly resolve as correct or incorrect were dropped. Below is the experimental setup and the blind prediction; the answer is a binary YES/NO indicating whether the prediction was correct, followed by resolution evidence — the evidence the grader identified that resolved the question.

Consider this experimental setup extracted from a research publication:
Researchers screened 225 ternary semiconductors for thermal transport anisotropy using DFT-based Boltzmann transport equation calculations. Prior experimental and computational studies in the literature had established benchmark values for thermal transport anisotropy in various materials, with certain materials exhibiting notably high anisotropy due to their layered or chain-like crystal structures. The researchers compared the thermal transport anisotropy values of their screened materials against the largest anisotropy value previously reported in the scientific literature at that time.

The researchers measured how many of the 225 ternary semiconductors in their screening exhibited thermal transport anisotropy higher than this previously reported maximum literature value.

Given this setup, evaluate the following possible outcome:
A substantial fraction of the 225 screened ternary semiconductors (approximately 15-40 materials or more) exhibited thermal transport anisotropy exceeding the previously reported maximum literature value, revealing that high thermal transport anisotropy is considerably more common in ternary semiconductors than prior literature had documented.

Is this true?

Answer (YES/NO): YES